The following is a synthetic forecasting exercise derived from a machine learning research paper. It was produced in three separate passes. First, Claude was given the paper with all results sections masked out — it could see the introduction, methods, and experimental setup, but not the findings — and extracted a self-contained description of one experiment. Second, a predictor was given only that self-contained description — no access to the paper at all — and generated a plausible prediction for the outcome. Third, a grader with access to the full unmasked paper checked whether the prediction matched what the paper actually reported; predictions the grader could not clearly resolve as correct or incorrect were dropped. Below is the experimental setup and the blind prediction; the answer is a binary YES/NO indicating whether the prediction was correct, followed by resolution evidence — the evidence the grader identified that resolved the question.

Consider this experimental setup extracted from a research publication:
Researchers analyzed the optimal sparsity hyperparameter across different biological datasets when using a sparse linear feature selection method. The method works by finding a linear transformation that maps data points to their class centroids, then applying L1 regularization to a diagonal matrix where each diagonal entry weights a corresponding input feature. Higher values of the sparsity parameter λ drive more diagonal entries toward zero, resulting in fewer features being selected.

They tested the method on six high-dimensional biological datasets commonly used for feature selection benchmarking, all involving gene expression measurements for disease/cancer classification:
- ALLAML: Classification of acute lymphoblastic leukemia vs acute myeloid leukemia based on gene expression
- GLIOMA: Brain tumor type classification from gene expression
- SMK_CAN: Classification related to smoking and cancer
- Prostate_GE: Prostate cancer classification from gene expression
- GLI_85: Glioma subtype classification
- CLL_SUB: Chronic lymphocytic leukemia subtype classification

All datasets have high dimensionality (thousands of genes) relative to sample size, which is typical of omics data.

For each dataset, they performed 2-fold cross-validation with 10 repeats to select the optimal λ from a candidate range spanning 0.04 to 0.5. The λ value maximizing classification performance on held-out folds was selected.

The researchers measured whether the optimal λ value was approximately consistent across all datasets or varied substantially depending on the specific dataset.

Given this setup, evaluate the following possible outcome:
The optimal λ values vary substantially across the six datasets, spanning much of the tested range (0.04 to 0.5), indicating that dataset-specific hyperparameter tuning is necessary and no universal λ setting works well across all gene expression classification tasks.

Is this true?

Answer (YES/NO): YES